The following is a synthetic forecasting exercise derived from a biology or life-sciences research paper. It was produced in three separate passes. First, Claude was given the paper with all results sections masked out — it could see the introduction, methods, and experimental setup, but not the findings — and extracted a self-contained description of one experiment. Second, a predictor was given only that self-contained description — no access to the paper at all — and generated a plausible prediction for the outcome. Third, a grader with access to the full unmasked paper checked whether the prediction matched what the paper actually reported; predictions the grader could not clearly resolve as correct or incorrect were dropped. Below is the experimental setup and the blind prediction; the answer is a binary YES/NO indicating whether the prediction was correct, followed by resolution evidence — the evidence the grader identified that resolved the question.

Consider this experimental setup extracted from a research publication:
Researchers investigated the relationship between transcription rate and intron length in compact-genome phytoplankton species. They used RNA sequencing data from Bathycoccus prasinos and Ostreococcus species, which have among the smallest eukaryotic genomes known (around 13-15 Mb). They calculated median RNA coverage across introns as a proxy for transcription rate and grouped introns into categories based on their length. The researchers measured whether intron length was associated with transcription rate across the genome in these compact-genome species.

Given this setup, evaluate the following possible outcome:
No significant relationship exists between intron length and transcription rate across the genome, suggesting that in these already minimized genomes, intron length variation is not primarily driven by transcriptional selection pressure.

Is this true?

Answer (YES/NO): NO